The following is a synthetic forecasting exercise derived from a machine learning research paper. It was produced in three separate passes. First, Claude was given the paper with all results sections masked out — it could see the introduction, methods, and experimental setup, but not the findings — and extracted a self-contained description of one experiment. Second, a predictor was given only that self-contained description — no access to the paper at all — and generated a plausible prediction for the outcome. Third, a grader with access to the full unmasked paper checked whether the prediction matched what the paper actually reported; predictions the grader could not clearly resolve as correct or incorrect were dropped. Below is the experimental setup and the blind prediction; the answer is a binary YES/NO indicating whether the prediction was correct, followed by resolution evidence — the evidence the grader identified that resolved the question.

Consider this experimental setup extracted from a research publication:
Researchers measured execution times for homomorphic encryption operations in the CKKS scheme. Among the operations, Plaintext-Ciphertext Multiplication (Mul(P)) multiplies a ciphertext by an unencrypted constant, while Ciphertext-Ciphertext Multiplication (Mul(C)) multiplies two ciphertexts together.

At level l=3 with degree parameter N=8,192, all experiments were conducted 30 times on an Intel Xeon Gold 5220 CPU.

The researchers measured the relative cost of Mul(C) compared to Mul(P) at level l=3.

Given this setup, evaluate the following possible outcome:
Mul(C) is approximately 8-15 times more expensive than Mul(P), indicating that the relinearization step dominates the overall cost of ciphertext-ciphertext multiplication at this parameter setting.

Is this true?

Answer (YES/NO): NO